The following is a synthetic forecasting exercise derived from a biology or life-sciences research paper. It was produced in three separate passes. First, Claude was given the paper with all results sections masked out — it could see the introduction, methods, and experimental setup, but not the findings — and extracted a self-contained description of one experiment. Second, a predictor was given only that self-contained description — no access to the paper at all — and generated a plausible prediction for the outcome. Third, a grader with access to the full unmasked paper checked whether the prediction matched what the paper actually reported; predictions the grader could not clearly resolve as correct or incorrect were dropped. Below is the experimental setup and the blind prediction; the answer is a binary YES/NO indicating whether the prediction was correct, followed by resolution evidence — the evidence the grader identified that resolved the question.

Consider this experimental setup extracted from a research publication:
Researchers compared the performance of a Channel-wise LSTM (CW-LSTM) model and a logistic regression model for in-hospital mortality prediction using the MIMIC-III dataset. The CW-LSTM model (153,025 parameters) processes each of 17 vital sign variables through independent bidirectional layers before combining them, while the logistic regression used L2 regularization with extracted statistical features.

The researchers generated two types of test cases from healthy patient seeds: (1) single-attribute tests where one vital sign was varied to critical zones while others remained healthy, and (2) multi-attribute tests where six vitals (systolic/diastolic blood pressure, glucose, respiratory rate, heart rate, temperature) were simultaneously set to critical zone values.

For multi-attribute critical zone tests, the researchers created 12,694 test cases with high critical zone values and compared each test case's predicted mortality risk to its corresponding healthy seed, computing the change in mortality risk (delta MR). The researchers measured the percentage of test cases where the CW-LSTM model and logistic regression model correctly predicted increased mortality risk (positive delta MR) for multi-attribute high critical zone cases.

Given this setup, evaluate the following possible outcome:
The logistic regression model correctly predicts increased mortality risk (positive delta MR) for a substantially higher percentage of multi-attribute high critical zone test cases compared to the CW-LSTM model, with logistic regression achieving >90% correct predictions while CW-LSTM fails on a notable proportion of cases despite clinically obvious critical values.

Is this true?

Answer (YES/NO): NO